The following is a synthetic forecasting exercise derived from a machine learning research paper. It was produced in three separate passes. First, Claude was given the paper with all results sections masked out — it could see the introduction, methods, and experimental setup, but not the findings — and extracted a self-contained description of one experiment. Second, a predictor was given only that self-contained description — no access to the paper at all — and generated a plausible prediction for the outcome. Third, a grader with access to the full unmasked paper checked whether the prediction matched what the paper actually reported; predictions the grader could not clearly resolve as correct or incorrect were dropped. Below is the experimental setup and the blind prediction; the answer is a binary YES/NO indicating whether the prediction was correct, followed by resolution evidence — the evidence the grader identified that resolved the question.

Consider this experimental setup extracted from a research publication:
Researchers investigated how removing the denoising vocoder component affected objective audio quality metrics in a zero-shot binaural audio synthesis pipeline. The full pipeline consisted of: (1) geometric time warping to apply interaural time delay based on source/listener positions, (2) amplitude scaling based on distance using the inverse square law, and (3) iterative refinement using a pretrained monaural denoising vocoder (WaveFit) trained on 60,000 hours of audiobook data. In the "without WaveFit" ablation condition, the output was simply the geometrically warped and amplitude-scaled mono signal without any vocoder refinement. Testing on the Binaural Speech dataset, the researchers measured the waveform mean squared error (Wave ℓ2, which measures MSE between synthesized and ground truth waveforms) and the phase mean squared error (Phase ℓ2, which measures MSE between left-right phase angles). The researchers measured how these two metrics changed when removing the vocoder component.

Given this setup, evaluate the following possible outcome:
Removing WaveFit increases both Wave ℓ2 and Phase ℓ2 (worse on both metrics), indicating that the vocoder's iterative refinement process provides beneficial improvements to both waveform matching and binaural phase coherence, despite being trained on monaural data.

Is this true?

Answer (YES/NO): YES